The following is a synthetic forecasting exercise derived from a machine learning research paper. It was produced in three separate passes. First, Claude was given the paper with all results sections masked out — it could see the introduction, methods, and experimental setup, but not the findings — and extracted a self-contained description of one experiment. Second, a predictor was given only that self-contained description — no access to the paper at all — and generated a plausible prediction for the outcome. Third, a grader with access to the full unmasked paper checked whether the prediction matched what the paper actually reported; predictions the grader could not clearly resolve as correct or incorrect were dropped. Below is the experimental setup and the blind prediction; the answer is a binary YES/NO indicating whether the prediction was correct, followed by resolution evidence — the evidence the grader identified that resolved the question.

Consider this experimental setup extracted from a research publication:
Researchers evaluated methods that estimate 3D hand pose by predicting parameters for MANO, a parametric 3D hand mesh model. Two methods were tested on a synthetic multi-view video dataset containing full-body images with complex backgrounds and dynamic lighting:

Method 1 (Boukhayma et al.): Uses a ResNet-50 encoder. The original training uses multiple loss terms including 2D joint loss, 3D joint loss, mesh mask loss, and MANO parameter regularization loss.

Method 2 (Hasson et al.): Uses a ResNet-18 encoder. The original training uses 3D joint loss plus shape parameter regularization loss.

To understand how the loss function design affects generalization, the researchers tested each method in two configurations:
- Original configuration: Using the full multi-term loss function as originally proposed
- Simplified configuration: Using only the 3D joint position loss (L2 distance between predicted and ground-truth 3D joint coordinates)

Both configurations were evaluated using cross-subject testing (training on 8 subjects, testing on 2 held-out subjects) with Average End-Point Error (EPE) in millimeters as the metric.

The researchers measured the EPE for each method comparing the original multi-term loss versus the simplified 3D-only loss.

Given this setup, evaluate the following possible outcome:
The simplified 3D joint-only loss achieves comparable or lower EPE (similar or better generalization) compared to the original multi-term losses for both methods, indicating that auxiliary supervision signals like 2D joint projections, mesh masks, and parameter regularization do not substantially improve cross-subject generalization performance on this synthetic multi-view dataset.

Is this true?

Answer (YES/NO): YES